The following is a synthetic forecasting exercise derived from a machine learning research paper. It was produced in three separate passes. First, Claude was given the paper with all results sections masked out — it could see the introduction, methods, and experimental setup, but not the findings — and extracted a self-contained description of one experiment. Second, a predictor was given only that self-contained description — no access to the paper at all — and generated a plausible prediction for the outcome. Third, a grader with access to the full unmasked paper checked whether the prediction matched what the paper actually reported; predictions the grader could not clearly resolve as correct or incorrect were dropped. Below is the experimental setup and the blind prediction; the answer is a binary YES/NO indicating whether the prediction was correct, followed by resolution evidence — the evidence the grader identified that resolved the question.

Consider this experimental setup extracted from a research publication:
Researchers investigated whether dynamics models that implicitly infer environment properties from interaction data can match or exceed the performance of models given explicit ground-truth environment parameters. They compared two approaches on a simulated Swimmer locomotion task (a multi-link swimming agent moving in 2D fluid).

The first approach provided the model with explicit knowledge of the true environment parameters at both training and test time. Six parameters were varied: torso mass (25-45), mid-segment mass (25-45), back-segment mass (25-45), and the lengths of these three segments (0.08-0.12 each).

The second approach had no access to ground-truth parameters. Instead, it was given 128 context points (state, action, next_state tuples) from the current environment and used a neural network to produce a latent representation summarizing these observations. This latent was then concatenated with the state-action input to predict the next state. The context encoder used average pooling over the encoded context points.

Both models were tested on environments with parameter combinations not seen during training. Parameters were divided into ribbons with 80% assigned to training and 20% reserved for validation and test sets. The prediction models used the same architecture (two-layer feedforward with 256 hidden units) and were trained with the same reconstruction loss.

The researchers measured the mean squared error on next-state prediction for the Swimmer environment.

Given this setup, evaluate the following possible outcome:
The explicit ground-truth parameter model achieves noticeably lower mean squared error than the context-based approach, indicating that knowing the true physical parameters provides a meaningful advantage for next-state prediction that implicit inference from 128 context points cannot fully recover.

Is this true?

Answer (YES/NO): NO